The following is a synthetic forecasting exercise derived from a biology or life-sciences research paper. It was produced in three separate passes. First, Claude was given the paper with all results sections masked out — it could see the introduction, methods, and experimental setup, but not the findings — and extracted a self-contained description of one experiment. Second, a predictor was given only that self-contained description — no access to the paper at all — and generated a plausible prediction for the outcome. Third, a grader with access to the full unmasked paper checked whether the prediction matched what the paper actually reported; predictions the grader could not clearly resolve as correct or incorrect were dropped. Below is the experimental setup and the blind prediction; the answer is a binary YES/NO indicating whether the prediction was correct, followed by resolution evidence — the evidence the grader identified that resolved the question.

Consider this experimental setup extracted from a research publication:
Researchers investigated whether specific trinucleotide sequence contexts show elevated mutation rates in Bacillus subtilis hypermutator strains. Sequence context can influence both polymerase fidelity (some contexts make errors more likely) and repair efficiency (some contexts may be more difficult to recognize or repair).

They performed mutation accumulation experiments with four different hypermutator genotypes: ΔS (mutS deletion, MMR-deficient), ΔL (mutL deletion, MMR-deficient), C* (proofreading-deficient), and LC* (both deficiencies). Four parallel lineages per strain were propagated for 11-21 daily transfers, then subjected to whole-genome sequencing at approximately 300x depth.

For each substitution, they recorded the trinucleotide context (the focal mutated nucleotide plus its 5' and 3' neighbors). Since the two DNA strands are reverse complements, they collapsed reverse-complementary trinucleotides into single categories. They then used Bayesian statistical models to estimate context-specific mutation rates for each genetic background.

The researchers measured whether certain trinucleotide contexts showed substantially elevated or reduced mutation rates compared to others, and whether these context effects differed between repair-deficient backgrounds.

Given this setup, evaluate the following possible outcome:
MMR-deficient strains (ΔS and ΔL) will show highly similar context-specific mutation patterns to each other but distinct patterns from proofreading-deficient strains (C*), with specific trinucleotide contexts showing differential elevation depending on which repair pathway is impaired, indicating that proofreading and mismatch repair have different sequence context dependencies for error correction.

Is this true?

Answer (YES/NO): NO